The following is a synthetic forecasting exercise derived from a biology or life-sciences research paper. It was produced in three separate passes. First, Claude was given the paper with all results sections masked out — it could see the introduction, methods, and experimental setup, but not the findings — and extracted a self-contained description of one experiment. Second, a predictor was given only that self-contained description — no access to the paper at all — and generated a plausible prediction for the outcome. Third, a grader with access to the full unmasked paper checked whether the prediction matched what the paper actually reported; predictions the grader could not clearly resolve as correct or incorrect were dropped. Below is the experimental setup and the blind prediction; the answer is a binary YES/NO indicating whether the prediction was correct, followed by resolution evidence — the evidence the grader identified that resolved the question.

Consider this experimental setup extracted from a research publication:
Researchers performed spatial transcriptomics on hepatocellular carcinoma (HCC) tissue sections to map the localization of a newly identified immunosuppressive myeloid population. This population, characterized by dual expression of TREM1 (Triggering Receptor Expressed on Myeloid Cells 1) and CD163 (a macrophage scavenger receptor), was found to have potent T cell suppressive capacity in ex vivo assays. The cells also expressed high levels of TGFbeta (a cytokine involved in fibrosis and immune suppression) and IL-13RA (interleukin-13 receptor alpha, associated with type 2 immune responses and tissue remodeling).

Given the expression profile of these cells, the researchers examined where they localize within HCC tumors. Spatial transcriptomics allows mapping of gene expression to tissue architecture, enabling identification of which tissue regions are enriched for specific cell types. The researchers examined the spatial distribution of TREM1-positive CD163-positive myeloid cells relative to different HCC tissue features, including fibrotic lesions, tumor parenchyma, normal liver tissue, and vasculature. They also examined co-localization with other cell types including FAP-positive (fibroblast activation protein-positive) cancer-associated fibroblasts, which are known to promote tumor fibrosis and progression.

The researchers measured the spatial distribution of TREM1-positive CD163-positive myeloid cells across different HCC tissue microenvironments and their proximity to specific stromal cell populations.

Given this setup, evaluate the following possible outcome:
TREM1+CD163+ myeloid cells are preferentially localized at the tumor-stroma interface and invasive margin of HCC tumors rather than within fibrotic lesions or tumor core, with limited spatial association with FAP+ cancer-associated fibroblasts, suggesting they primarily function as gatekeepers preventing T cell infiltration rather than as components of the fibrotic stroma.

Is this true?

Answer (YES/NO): NO